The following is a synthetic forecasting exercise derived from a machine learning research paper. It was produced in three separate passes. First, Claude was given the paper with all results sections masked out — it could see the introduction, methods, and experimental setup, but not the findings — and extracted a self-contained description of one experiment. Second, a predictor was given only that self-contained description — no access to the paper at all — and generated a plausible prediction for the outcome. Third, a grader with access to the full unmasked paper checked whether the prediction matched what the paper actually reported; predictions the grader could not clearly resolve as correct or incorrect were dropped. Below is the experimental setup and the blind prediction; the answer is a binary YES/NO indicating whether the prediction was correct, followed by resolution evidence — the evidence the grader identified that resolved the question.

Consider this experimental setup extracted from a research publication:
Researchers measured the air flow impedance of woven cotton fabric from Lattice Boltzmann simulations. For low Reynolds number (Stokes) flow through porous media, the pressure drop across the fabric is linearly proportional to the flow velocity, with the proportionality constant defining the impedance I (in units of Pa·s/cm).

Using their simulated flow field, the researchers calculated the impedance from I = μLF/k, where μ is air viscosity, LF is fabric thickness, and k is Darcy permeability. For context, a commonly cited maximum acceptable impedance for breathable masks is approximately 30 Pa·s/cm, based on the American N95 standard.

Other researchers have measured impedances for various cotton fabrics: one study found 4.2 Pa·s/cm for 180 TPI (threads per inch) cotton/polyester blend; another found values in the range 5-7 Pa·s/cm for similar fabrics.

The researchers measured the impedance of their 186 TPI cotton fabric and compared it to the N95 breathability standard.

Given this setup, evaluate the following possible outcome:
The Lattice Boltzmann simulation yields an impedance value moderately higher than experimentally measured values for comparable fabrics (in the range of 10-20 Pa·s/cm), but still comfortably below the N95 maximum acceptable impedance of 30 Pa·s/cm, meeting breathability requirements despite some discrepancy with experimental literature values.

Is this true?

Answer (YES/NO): NO